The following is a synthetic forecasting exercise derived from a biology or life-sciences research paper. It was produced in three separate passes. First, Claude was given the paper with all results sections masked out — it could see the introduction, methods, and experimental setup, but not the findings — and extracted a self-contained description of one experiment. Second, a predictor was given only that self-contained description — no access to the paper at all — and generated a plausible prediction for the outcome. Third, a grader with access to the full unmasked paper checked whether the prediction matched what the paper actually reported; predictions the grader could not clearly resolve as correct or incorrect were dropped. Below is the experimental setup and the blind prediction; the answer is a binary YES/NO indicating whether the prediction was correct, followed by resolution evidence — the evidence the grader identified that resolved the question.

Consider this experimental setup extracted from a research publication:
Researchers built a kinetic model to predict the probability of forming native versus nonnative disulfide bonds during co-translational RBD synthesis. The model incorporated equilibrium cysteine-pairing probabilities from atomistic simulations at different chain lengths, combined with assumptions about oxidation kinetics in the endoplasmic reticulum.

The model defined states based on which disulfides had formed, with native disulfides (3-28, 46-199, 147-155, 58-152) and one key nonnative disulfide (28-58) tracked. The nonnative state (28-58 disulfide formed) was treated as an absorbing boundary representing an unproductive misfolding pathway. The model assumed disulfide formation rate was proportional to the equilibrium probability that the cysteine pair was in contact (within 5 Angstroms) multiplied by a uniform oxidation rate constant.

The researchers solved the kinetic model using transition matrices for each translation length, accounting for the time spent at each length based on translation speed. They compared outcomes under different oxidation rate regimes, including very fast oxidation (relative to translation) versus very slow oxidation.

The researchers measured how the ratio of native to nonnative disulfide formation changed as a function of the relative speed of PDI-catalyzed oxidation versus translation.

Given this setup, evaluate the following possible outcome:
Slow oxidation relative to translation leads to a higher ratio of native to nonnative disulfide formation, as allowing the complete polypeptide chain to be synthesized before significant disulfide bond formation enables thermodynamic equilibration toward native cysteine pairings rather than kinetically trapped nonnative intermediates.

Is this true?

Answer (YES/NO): NO